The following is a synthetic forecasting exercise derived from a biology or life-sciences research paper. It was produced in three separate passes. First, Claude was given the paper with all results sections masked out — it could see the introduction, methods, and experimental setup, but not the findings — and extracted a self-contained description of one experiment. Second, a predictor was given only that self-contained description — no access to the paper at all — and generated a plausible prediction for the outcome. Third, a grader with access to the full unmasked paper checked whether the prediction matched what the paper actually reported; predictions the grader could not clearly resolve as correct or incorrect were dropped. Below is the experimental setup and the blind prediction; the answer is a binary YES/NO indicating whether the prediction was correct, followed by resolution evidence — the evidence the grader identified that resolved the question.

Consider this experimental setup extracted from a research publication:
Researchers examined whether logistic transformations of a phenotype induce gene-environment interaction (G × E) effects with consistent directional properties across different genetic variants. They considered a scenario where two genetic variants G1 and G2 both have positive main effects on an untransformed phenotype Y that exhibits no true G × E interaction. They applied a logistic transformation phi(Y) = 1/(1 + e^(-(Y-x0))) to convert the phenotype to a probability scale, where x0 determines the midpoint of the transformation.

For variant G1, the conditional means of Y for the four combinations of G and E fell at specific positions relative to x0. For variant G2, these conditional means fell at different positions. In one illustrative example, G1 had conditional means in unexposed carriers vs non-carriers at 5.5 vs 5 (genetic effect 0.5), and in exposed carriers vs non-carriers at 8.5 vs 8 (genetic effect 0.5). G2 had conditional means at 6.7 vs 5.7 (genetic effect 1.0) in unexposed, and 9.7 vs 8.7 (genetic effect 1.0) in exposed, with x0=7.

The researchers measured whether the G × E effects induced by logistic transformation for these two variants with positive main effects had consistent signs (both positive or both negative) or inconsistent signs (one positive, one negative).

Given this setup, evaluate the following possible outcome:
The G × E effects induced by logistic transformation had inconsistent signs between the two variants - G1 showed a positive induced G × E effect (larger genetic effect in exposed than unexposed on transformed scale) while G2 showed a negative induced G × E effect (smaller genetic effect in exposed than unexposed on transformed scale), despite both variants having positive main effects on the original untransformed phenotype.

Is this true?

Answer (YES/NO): YES